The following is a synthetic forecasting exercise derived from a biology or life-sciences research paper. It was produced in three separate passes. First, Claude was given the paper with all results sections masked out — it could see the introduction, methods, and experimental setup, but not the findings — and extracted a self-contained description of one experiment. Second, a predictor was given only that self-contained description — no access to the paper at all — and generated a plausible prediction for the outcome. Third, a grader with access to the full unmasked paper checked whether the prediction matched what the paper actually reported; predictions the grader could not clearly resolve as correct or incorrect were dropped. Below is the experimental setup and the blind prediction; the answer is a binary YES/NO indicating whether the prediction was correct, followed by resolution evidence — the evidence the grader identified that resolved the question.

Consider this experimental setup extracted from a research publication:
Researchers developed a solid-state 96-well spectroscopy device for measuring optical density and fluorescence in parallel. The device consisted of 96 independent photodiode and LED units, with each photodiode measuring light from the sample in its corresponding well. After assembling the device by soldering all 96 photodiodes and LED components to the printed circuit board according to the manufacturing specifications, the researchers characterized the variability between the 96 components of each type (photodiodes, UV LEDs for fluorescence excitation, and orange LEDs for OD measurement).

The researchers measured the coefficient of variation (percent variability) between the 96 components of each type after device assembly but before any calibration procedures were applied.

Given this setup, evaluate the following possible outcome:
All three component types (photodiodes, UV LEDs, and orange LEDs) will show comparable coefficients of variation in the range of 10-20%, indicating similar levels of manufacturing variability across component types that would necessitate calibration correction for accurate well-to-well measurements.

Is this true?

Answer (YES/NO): NO